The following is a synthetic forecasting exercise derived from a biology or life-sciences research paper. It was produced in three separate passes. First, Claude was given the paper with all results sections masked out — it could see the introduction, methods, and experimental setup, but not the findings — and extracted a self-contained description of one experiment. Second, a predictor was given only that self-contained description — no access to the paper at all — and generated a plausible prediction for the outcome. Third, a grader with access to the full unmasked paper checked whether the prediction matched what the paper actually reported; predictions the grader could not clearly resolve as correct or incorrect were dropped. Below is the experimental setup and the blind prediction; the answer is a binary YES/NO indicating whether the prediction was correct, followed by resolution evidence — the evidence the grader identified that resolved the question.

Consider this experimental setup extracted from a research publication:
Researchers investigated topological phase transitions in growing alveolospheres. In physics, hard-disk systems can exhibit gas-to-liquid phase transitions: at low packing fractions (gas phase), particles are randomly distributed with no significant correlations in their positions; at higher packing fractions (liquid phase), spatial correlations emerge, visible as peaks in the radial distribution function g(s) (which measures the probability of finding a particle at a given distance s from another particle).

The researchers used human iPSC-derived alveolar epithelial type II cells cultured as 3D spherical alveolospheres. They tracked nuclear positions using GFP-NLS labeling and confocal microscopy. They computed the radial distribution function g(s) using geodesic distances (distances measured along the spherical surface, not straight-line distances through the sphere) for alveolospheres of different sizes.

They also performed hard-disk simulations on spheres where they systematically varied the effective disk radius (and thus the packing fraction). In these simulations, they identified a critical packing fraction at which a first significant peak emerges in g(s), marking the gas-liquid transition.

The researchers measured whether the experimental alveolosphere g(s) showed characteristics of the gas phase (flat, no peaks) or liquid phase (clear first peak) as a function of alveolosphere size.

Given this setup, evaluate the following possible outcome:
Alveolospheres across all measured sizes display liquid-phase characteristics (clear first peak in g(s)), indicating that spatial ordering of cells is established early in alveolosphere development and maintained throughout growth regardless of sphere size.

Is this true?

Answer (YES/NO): NO